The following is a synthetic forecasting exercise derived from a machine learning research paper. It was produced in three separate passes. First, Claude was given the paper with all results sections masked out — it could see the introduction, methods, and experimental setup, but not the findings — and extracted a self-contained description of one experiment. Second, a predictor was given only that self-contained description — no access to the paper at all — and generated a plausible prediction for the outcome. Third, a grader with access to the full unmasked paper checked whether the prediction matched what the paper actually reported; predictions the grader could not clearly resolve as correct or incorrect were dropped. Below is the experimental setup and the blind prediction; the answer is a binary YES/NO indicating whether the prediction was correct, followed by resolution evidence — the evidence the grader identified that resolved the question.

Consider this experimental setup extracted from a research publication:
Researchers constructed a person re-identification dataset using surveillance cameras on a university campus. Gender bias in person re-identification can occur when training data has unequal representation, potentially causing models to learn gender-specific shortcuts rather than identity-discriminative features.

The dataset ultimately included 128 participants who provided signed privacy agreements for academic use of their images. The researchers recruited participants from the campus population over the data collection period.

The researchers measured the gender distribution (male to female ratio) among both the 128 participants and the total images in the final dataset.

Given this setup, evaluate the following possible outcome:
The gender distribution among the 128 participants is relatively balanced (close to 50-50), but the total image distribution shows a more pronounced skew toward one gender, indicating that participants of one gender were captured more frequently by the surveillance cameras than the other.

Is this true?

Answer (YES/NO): NO